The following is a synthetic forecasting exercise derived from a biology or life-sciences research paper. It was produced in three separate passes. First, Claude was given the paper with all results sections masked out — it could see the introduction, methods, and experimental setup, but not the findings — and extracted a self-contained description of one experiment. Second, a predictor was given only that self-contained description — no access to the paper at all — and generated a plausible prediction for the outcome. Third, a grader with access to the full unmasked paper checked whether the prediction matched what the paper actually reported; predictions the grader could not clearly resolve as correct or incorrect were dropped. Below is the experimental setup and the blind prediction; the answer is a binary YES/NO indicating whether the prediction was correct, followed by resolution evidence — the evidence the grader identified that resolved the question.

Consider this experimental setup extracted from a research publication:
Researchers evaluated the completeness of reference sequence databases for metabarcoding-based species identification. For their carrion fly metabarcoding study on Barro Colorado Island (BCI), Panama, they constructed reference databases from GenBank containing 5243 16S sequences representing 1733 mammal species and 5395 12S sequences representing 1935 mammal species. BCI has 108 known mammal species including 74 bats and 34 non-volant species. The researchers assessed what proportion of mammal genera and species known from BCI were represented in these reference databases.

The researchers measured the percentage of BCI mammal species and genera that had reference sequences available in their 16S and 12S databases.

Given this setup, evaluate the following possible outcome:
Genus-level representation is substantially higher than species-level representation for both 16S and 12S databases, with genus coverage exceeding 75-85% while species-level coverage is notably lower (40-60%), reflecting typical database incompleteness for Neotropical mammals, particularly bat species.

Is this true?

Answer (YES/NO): NO